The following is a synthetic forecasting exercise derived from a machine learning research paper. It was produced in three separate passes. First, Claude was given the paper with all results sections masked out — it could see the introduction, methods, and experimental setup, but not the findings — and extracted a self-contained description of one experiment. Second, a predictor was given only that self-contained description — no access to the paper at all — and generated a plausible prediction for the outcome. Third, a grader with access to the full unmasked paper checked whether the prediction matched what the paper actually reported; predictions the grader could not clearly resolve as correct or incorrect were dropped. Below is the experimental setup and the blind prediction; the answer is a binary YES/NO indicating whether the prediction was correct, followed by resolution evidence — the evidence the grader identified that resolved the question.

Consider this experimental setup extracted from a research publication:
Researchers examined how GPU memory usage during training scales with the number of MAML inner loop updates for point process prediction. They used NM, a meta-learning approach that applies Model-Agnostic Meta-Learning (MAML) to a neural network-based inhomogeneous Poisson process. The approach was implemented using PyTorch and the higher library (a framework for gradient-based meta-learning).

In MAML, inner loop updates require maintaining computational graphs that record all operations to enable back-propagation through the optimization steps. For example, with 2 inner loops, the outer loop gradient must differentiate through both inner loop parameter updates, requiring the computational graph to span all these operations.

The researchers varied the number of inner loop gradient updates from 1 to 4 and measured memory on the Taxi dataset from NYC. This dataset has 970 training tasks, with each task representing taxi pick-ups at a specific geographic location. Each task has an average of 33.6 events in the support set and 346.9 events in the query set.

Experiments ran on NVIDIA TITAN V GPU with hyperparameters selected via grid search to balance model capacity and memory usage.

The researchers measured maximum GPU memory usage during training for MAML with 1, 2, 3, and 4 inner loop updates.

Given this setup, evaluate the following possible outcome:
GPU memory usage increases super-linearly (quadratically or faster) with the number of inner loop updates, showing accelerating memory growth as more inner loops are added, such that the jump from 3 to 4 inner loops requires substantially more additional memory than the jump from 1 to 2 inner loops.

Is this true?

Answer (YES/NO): NO